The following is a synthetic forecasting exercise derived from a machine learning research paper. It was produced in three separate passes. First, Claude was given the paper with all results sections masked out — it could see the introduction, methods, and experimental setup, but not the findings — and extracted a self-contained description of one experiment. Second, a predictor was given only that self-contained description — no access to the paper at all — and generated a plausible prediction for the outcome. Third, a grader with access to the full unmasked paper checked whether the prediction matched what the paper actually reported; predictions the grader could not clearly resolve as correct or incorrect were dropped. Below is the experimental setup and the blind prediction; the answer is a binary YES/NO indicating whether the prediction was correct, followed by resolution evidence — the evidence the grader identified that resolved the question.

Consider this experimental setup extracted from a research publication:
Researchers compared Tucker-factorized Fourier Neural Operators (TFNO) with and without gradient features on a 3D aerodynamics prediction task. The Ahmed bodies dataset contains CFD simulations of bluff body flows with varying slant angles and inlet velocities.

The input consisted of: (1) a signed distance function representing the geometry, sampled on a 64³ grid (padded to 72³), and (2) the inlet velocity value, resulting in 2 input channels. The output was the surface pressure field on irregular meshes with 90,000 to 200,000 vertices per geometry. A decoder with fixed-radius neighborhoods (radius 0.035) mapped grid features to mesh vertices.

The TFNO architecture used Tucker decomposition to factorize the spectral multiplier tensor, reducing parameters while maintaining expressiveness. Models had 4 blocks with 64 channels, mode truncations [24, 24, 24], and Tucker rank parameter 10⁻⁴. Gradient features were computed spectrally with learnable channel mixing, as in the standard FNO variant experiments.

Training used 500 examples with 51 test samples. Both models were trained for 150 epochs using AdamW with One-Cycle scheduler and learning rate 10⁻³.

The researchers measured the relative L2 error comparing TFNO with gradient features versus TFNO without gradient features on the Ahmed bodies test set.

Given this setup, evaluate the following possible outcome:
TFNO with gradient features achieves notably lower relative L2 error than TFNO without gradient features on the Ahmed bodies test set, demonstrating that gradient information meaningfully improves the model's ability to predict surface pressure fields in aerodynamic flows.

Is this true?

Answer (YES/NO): NO